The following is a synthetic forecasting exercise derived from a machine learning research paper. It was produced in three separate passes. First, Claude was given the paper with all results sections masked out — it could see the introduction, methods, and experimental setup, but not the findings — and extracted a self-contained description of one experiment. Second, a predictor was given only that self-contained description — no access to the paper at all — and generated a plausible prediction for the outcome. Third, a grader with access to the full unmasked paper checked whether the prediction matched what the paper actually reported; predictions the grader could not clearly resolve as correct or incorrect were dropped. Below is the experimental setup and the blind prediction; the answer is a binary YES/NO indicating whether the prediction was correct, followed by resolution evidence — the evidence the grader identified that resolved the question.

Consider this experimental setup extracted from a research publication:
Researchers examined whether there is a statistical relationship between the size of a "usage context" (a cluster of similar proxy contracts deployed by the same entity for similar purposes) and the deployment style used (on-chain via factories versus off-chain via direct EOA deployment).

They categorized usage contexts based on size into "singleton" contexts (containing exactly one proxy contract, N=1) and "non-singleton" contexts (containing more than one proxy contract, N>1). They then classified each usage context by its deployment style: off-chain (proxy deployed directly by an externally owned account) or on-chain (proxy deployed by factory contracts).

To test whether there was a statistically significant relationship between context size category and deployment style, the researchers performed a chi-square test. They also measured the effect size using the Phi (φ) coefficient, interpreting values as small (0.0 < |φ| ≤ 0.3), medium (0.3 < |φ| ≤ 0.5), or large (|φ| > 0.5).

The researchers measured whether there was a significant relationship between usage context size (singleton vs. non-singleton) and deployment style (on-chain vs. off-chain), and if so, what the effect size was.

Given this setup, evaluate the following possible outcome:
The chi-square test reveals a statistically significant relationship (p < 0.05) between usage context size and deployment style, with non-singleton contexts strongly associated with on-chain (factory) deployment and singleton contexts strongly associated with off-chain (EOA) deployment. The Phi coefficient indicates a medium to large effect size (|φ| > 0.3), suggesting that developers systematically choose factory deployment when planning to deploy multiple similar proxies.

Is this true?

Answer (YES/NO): YES